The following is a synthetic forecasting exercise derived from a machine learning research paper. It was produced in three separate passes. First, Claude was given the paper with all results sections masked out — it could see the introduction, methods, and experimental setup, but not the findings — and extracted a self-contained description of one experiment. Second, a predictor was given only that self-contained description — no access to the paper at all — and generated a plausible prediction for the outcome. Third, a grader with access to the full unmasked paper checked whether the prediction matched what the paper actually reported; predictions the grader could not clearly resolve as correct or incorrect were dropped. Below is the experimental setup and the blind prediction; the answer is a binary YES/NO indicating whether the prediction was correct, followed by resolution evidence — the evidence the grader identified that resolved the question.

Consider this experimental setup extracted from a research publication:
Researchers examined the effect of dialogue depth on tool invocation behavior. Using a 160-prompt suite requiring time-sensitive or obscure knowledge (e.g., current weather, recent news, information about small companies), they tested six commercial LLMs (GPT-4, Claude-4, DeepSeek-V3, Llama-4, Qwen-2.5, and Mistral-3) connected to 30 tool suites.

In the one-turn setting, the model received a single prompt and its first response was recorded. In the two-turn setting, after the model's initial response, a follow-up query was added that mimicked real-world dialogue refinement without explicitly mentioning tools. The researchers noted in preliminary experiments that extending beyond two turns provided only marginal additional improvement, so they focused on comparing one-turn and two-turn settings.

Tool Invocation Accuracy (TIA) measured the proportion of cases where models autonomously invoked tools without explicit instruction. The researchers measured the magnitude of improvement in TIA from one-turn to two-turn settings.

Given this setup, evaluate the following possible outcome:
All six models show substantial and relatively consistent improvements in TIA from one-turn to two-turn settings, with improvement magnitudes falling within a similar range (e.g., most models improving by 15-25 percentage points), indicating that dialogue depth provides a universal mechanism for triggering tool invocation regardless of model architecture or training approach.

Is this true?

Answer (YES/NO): NO